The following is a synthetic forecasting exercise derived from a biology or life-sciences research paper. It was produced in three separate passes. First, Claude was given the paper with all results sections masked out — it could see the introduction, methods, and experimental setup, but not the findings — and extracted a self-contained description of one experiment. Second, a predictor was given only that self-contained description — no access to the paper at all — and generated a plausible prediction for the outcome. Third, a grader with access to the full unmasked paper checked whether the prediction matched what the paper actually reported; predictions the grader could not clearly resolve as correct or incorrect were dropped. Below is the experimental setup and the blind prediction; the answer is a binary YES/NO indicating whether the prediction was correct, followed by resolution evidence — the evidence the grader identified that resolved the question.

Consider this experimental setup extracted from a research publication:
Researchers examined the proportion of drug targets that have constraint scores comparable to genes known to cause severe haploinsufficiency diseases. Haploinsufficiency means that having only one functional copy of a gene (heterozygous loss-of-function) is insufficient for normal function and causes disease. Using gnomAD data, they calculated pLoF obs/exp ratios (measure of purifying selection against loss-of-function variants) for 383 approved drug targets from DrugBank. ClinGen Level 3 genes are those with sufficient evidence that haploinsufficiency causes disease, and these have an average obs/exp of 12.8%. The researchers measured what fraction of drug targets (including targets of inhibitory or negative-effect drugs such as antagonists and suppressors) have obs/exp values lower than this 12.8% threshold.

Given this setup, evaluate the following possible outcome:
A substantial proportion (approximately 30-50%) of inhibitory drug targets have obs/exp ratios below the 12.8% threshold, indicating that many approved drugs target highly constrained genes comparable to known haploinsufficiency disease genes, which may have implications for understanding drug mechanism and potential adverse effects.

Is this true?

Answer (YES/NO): NO